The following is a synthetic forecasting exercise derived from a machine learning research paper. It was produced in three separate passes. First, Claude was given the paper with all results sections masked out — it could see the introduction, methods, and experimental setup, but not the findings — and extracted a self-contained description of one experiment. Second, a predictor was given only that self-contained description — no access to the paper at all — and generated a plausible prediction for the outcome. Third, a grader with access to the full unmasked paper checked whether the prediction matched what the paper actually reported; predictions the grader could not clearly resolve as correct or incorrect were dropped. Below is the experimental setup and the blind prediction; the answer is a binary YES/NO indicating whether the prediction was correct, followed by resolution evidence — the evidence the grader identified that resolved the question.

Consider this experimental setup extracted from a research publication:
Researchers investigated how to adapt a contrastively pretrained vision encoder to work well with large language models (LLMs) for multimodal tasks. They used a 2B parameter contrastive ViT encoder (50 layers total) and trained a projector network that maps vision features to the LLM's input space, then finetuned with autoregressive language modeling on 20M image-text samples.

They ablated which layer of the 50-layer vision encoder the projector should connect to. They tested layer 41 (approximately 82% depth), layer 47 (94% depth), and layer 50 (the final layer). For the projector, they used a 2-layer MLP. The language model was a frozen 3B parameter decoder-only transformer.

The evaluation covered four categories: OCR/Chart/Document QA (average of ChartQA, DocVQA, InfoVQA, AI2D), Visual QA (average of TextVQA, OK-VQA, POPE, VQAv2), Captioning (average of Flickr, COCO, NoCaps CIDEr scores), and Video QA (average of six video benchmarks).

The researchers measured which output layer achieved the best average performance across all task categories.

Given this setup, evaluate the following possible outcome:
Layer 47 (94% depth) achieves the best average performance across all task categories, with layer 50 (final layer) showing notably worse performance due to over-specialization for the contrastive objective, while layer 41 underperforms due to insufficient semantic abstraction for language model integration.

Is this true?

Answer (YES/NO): YES